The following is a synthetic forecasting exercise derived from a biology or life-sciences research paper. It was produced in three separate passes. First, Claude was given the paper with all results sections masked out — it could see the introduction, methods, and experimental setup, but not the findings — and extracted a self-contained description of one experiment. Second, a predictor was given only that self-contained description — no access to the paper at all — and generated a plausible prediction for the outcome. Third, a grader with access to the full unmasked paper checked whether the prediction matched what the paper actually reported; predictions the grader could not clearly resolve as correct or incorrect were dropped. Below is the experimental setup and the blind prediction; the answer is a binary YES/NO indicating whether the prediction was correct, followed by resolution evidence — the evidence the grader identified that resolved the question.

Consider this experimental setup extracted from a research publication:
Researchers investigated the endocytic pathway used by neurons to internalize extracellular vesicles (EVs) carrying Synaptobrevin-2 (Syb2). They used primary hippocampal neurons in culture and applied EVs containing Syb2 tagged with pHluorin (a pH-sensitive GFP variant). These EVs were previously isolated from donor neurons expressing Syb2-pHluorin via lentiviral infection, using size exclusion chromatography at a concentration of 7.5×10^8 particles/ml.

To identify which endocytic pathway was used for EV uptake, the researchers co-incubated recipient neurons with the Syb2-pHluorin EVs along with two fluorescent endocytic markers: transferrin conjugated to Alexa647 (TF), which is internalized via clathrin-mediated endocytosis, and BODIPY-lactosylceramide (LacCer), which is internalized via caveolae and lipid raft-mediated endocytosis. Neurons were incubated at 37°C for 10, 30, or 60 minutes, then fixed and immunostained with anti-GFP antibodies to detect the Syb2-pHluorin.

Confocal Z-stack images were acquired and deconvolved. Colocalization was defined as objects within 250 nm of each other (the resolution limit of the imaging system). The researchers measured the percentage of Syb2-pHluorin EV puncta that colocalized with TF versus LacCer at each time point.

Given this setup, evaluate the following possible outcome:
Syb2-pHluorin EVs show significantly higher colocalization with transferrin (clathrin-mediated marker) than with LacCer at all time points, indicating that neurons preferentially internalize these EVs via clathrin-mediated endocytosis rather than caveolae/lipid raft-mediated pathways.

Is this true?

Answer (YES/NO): NO